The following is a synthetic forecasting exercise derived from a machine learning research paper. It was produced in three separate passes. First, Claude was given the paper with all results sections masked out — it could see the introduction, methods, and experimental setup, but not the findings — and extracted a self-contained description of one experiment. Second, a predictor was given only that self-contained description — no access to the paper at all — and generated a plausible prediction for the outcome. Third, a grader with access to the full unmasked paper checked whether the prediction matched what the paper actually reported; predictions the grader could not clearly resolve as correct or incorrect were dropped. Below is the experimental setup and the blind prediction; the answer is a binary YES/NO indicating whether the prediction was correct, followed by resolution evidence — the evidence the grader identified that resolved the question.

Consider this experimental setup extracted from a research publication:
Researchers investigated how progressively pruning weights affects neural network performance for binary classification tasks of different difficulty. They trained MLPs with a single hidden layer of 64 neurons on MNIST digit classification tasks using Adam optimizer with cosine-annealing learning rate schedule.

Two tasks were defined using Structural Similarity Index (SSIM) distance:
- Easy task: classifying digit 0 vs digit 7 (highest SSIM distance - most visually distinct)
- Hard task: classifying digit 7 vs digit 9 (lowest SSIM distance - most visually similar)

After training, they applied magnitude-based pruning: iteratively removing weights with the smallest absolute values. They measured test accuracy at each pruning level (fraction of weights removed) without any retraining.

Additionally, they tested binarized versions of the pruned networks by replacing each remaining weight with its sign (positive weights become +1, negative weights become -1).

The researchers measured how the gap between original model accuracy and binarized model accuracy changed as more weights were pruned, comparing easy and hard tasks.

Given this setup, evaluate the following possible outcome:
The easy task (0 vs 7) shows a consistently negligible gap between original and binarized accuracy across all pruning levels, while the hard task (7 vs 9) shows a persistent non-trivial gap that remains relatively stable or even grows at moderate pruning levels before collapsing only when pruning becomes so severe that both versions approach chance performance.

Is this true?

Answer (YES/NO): NO